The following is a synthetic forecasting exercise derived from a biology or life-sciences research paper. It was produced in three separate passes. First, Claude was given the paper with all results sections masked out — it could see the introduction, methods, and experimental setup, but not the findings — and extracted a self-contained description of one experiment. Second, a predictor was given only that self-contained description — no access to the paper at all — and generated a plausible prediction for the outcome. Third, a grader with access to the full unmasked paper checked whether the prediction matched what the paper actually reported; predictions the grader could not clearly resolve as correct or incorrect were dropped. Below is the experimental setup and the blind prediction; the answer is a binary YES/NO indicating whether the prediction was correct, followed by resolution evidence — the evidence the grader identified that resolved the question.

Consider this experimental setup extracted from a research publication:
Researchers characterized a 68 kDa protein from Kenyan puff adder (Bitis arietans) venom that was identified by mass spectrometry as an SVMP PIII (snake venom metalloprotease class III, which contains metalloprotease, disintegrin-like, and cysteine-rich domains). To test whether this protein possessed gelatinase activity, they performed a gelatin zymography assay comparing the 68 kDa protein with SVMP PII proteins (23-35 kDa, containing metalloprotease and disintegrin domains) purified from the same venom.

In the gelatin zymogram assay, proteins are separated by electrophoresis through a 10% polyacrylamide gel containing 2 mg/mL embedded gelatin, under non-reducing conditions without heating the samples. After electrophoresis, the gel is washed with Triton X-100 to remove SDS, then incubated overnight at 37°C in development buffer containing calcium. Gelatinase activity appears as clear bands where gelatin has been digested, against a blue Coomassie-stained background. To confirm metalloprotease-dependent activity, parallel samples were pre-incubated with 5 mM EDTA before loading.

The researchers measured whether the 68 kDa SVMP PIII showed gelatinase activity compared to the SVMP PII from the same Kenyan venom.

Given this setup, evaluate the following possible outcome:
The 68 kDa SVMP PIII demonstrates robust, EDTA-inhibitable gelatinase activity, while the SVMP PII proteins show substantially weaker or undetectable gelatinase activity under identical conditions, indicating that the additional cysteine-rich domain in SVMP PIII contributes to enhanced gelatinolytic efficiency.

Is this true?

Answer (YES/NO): NO